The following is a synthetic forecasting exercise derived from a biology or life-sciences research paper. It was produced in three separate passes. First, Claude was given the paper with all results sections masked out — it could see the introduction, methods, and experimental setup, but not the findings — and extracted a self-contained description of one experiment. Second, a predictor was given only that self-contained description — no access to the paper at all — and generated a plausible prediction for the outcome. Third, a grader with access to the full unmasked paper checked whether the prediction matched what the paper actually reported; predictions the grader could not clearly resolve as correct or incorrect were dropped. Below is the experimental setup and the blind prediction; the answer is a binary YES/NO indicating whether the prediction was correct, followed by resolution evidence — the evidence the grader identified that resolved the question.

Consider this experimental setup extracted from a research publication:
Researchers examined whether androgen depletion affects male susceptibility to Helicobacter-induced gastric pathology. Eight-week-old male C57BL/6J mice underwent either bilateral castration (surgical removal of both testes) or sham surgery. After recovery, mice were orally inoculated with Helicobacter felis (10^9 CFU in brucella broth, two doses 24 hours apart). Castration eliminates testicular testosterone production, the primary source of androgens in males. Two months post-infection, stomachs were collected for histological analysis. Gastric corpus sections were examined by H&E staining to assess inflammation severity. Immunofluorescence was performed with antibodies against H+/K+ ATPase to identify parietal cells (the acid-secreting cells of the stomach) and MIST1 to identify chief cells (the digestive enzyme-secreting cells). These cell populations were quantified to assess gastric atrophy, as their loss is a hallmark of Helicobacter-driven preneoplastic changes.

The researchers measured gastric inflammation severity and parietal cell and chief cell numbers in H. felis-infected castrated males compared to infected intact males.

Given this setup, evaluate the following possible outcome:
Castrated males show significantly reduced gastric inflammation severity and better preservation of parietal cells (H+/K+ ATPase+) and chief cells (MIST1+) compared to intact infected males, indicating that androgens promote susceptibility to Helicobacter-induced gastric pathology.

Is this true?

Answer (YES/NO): NO